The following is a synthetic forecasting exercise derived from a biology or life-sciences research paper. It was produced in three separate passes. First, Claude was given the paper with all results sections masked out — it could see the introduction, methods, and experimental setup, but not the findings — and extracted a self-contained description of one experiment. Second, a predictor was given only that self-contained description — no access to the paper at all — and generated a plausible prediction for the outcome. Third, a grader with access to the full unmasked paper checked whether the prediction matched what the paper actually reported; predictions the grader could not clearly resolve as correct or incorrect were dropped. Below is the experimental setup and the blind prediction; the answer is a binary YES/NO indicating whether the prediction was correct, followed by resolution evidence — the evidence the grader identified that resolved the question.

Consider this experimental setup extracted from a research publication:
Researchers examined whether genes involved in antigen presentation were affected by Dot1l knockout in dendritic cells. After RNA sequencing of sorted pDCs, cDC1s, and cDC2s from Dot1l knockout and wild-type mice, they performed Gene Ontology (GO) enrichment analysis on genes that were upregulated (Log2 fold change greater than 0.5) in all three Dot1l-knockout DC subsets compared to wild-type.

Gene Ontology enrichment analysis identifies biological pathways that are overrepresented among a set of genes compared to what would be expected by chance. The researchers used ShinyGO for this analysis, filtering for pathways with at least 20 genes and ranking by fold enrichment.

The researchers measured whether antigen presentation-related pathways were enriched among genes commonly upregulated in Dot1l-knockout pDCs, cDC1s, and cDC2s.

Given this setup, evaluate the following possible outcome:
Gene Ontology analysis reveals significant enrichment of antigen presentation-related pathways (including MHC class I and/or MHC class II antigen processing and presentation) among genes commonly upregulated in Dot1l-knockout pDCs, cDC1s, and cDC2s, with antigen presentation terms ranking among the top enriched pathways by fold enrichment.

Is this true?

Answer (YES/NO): YES